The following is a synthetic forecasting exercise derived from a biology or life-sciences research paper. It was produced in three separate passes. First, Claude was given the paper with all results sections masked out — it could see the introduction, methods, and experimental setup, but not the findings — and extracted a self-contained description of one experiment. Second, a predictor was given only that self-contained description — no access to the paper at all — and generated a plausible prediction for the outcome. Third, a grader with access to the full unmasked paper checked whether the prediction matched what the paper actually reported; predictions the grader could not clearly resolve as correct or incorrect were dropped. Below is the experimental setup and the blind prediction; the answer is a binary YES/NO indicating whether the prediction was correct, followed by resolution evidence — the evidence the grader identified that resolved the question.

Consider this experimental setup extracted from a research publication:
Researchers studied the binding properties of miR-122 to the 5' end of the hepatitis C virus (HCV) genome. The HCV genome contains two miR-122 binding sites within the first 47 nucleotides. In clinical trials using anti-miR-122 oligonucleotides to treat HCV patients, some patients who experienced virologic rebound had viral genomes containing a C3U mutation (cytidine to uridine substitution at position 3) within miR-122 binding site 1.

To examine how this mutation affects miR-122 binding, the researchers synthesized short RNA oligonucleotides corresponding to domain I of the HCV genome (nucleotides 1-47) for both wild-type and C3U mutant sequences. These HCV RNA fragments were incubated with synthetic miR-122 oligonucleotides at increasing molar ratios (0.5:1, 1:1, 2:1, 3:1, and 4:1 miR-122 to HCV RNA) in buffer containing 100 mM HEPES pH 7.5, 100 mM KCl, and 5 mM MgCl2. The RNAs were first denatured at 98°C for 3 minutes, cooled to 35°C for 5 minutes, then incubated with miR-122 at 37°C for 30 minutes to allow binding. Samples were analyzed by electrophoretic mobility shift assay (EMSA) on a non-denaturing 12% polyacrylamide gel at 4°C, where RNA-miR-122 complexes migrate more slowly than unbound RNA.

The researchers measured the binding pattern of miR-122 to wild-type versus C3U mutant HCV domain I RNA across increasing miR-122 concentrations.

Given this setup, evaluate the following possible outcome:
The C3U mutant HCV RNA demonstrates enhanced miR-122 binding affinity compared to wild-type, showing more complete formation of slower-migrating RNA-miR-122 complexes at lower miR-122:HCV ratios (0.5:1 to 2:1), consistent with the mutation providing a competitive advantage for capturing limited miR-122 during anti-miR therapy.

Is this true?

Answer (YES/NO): NO